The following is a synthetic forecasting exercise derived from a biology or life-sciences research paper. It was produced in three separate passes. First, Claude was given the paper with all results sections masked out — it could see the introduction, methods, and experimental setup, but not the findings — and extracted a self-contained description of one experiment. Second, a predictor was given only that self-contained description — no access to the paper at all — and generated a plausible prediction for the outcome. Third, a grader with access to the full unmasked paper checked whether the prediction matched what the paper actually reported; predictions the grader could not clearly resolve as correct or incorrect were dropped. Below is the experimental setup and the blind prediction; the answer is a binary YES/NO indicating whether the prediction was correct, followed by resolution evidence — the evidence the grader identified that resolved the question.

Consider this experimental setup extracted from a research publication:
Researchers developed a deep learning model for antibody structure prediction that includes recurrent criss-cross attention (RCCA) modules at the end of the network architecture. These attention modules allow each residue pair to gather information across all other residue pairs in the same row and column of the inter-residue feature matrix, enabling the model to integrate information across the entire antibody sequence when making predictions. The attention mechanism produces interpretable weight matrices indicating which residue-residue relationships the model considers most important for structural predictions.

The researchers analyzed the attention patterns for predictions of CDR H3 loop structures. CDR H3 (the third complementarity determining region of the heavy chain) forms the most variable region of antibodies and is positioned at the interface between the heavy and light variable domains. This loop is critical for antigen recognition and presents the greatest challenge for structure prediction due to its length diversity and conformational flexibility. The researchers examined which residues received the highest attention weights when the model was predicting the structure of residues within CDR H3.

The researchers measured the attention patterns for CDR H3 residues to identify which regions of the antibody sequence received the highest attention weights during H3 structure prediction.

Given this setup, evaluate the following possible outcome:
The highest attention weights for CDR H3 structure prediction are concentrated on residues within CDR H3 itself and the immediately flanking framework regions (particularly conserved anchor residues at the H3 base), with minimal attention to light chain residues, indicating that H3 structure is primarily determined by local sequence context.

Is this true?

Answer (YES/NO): NO